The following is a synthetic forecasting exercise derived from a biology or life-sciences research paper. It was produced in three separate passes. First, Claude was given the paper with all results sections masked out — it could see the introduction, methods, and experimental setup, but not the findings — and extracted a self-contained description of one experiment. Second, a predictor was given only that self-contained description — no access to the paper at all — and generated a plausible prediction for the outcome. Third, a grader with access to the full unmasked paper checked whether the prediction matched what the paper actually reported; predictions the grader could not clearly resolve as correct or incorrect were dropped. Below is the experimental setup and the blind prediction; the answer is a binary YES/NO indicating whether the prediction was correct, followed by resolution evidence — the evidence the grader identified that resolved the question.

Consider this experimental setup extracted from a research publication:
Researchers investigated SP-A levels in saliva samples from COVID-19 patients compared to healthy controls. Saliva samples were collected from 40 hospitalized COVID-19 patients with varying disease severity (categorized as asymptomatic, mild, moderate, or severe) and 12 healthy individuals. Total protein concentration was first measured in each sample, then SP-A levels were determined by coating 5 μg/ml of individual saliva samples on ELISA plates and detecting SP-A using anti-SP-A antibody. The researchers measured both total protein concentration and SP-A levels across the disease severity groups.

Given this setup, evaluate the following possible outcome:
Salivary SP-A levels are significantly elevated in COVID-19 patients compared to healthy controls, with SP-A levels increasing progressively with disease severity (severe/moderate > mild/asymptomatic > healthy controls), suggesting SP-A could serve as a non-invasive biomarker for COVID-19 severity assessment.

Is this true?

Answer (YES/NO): NO